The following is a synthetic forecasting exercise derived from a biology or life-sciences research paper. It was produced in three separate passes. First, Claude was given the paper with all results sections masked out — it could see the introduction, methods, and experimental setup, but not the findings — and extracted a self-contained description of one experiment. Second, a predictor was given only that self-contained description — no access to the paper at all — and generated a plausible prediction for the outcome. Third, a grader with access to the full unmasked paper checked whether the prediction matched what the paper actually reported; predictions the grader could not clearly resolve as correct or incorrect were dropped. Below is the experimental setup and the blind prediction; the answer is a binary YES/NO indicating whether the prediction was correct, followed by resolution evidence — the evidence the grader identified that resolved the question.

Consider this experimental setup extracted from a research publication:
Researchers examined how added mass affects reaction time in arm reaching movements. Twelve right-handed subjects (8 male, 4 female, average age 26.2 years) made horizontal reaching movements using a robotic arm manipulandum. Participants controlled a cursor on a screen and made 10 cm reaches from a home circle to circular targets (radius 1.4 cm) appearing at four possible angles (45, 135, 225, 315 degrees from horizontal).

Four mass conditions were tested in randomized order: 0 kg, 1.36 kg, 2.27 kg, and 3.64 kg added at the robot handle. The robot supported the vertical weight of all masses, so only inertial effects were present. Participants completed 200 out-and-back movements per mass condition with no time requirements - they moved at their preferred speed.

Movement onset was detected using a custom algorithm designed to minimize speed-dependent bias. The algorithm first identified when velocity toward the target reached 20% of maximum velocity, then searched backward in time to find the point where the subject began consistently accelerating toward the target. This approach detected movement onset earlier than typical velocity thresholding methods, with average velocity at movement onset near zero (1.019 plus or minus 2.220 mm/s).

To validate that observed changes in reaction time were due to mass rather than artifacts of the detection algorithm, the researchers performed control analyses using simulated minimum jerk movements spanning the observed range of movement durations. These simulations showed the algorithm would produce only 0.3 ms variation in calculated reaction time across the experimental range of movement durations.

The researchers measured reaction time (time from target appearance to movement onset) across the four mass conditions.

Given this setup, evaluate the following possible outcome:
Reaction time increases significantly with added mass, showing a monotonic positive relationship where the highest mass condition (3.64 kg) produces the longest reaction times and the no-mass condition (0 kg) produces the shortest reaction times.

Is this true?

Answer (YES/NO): YES